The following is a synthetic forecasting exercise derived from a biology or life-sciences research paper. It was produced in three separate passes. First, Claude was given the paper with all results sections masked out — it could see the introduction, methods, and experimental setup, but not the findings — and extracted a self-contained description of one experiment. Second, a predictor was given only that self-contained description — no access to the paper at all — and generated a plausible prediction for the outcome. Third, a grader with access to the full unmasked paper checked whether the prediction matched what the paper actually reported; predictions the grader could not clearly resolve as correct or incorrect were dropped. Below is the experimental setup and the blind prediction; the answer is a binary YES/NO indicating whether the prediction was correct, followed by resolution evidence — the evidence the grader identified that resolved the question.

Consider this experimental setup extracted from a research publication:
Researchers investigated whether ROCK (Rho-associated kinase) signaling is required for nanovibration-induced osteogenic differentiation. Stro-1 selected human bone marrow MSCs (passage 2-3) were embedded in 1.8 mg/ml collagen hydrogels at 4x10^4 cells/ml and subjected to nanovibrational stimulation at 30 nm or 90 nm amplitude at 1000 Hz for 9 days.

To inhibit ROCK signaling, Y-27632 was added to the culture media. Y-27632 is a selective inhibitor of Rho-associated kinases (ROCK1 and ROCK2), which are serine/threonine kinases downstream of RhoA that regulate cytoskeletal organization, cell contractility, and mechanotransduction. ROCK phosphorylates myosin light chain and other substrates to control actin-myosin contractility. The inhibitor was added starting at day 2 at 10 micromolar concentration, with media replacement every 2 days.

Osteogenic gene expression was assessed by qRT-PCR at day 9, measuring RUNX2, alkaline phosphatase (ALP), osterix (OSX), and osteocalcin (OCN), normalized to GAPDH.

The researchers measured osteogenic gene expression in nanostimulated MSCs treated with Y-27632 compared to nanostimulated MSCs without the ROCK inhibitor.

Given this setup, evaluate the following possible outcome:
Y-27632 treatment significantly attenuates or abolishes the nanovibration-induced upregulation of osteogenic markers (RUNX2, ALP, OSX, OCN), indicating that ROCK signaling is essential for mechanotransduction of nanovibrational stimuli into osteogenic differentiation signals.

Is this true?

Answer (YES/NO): NO